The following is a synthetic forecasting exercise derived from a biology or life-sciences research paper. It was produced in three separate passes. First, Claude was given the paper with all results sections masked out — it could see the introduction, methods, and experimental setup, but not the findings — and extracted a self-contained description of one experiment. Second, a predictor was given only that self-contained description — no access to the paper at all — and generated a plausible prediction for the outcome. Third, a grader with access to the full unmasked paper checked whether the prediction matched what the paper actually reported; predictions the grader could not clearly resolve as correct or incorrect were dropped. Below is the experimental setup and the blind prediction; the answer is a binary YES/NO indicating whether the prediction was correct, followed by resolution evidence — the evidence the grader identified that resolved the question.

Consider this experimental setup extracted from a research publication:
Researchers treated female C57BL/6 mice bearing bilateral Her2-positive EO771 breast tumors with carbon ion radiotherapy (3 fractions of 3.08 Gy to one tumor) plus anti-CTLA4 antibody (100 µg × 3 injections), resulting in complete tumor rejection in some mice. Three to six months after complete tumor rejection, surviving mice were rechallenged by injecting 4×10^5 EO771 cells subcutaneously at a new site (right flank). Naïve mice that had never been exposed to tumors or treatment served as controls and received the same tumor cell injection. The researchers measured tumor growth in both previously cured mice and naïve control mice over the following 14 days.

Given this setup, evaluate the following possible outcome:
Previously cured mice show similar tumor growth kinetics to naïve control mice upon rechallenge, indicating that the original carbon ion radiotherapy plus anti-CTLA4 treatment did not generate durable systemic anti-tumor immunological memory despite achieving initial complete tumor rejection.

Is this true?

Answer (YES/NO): NO